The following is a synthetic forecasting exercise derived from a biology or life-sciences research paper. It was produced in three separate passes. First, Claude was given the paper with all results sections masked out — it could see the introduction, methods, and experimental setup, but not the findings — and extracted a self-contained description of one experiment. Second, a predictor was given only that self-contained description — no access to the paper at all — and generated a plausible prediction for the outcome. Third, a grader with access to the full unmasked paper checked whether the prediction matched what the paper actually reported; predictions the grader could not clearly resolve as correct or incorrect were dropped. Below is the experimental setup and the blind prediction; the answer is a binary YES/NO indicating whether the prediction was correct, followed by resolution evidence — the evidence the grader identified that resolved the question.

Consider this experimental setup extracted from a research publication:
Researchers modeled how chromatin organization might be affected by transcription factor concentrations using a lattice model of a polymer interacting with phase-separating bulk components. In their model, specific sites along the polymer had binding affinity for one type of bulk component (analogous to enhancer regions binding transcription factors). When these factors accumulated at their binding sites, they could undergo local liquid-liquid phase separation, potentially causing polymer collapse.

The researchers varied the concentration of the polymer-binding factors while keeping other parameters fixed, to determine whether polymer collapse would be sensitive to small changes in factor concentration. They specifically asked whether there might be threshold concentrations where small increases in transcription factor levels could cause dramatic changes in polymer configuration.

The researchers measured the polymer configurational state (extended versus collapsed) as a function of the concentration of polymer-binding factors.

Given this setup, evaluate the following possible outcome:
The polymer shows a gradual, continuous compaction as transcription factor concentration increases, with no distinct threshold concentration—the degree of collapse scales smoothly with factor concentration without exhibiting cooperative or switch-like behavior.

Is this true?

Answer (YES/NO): NO